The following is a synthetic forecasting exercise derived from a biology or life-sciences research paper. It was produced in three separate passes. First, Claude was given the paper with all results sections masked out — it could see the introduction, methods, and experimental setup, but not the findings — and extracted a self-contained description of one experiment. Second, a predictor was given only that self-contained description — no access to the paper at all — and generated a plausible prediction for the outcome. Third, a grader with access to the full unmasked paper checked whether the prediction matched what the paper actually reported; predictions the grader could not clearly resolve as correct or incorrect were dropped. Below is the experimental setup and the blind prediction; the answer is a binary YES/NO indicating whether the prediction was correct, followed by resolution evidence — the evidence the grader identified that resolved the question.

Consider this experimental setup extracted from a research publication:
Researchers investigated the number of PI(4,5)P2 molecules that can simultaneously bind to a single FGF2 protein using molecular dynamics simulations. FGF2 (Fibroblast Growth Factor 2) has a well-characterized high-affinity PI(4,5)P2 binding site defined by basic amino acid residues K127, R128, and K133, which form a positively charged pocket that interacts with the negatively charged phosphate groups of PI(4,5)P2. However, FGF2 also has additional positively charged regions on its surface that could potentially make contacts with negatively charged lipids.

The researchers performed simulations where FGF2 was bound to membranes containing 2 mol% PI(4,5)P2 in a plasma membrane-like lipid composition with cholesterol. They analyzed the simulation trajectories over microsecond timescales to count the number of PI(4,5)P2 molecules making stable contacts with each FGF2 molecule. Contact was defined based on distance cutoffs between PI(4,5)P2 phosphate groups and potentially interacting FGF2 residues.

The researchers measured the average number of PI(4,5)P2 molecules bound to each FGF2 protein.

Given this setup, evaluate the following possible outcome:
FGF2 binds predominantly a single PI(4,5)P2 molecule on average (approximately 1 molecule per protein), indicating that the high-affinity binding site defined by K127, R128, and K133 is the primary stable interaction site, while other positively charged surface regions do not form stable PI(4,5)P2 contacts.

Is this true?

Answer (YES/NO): NO